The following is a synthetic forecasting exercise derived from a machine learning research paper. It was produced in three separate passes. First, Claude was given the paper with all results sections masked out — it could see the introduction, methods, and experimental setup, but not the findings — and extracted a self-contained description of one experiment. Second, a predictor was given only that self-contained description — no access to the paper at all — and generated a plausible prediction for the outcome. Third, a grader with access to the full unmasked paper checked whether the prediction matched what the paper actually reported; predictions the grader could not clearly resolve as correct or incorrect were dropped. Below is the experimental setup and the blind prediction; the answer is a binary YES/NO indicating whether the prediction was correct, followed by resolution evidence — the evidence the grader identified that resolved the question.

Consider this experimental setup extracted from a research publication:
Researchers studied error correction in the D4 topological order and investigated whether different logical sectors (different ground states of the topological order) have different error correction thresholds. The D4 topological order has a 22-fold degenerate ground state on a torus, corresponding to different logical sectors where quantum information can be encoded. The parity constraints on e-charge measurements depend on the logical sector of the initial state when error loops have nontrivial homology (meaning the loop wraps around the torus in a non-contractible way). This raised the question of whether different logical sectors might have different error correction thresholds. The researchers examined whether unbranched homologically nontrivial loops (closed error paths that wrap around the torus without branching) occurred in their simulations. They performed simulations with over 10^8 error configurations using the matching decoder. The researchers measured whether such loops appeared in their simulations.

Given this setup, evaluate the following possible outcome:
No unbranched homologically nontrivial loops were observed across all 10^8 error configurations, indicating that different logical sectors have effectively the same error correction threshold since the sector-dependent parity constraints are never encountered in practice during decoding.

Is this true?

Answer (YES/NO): YES